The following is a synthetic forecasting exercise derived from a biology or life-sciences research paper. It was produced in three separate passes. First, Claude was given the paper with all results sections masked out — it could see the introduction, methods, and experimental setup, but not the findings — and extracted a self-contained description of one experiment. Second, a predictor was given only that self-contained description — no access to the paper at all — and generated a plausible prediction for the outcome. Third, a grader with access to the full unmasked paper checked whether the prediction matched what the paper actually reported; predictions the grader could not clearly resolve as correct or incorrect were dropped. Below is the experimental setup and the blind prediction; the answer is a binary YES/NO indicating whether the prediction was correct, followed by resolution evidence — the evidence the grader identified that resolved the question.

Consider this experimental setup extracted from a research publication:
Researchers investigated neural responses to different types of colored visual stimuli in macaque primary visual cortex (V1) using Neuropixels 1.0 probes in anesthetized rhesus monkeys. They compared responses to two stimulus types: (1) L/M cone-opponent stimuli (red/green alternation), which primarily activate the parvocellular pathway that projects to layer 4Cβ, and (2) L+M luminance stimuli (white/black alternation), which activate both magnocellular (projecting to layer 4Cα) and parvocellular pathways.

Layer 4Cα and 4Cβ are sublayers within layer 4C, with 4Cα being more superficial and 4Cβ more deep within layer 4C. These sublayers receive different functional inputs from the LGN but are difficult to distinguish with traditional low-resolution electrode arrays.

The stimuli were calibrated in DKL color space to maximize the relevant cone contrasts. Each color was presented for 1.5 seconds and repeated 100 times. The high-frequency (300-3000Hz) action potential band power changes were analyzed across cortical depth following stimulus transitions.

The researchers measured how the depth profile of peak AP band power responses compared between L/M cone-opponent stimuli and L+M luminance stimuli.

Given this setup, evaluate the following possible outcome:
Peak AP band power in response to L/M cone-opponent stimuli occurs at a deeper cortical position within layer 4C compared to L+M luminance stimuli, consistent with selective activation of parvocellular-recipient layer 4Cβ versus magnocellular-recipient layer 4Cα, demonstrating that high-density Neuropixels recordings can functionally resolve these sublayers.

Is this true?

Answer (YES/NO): NO